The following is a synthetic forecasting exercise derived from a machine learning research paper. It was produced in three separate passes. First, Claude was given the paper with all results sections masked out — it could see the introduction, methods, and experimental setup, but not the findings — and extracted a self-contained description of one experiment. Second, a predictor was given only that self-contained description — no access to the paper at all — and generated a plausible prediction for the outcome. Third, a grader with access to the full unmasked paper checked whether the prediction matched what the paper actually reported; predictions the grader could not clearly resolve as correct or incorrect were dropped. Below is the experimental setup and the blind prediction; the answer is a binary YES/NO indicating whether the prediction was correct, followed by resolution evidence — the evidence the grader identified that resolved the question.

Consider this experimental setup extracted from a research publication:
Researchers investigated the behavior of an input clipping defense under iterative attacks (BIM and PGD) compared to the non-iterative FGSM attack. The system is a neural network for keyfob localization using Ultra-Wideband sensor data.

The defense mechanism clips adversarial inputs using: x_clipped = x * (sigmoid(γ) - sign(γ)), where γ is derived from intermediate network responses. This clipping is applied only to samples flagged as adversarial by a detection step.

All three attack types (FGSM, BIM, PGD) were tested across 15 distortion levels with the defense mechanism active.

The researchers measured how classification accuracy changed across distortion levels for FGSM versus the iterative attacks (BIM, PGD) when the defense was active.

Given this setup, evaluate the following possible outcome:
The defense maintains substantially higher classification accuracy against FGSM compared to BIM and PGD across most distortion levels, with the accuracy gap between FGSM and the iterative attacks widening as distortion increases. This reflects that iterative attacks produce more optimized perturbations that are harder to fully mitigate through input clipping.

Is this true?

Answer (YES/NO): NO